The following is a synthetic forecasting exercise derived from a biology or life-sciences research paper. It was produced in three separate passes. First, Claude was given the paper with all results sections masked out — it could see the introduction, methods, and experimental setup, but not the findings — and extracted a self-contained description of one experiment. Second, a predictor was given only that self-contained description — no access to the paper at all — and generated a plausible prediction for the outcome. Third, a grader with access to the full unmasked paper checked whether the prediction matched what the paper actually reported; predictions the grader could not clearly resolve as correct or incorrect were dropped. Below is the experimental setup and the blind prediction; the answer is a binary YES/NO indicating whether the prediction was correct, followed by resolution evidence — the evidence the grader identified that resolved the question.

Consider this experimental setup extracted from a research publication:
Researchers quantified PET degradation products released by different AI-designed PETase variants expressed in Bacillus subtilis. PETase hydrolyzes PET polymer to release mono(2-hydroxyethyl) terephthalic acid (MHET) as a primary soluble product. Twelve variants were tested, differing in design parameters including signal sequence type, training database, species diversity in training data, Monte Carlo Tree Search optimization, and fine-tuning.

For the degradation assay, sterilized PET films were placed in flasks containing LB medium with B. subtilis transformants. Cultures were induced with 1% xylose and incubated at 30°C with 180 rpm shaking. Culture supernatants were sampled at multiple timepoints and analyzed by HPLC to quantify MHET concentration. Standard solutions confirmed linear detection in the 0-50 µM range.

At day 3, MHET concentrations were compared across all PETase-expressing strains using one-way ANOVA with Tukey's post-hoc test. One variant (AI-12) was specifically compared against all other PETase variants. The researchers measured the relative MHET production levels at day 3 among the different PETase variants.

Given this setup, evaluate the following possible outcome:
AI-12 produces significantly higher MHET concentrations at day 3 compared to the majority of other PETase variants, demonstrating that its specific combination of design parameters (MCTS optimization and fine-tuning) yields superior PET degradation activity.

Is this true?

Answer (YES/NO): NO